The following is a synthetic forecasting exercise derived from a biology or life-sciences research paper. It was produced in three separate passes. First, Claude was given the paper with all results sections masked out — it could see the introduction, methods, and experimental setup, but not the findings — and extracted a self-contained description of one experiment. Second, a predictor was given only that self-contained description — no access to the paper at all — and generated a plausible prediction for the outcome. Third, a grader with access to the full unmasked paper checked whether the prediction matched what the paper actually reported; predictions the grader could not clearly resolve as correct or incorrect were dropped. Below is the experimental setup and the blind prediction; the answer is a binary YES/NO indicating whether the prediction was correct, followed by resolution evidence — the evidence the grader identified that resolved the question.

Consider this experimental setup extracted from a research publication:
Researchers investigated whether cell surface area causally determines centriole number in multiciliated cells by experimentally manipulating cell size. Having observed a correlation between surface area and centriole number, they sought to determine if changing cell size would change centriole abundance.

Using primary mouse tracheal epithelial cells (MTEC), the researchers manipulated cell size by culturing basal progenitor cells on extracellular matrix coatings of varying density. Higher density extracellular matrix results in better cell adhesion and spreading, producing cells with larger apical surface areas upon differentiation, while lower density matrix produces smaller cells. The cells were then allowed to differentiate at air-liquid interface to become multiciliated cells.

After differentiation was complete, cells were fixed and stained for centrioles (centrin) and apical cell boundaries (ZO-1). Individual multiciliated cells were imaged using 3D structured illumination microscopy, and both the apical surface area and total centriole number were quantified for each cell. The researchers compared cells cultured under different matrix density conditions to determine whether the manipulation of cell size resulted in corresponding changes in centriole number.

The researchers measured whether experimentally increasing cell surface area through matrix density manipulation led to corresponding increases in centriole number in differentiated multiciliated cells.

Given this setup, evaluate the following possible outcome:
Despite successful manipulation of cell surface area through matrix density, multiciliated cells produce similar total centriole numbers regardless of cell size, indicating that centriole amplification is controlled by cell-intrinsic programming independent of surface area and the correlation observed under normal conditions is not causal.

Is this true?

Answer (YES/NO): NO